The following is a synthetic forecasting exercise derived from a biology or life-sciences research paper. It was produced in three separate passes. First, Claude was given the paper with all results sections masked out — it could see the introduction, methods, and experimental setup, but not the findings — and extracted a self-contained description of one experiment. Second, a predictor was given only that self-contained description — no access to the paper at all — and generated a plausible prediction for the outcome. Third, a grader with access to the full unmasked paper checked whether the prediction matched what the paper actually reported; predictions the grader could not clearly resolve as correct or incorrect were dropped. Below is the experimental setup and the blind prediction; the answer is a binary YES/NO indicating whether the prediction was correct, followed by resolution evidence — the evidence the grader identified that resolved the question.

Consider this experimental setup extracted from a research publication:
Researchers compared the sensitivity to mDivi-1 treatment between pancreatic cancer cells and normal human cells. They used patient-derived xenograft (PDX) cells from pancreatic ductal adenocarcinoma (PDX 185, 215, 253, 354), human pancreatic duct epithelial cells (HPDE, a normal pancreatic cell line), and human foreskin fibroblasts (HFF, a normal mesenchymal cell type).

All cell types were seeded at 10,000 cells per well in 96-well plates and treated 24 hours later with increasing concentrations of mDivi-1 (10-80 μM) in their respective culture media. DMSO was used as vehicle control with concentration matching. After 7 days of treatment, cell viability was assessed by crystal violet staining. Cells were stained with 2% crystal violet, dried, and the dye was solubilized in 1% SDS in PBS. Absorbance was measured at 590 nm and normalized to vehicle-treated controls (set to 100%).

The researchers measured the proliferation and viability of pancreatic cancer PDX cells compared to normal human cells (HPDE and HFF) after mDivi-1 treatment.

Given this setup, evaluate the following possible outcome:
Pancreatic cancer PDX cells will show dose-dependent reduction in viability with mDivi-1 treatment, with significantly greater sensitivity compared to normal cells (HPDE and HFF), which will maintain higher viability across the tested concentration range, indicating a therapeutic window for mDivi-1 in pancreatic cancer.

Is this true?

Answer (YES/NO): YES